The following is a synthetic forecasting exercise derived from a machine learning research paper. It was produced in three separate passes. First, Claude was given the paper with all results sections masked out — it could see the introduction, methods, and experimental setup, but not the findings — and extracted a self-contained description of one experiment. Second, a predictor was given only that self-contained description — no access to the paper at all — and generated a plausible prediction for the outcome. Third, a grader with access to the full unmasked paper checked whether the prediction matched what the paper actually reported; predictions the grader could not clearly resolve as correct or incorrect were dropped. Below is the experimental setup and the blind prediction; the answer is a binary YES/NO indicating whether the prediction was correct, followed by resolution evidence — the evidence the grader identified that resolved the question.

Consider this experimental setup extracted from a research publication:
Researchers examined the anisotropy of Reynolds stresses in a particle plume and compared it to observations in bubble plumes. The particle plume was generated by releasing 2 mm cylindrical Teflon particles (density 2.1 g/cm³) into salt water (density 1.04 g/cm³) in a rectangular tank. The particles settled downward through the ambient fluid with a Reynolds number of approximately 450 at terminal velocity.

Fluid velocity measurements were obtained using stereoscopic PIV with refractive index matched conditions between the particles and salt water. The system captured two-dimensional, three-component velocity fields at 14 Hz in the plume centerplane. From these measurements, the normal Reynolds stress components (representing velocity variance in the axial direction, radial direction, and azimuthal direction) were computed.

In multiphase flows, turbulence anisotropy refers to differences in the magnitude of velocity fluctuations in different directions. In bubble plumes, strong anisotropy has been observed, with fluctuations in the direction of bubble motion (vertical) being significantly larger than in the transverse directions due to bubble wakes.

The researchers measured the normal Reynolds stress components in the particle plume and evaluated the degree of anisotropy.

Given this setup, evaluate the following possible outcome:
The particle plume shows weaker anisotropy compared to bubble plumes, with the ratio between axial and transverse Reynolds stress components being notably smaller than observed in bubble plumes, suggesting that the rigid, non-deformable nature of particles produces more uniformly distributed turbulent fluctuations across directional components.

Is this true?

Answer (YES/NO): NO